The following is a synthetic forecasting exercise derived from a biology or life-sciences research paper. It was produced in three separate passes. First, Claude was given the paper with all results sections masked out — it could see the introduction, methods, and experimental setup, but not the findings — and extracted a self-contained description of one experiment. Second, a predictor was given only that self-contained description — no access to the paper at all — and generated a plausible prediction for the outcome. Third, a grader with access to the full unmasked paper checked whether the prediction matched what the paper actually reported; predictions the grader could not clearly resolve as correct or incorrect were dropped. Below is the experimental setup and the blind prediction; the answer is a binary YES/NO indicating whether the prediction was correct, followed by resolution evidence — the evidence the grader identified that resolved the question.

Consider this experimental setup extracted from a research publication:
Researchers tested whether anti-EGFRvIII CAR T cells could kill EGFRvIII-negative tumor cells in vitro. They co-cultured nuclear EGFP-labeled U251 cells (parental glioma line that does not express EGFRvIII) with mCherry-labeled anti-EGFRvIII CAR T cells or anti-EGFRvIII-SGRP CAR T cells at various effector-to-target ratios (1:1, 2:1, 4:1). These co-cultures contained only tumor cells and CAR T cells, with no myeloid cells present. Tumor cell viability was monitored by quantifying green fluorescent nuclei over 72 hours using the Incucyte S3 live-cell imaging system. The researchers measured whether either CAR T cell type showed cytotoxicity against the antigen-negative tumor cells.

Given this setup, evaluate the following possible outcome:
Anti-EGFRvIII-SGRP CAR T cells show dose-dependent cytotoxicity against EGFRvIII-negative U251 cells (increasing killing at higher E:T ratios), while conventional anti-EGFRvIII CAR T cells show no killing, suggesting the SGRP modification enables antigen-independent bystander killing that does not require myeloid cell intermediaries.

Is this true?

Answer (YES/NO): NO